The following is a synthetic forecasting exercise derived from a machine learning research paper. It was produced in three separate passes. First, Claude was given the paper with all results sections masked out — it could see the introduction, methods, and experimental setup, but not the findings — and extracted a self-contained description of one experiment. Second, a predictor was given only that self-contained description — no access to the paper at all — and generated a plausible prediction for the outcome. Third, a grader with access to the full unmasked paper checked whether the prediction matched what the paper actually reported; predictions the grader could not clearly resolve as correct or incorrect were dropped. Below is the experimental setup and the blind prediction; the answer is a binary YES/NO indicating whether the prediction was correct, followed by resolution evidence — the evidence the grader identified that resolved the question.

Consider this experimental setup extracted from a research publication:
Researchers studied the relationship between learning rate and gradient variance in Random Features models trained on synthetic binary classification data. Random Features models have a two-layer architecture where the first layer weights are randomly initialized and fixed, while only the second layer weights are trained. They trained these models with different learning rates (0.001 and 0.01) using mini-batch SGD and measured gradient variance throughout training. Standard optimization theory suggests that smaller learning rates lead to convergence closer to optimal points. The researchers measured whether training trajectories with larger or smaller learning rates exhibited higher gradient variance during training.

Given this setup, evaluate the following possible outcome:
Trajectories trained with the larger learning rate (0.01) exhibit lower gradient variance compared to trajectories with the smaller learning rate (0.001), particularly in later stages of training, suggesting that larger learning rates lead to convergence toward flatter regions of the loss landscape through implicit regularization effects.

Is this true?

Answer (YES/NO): NO